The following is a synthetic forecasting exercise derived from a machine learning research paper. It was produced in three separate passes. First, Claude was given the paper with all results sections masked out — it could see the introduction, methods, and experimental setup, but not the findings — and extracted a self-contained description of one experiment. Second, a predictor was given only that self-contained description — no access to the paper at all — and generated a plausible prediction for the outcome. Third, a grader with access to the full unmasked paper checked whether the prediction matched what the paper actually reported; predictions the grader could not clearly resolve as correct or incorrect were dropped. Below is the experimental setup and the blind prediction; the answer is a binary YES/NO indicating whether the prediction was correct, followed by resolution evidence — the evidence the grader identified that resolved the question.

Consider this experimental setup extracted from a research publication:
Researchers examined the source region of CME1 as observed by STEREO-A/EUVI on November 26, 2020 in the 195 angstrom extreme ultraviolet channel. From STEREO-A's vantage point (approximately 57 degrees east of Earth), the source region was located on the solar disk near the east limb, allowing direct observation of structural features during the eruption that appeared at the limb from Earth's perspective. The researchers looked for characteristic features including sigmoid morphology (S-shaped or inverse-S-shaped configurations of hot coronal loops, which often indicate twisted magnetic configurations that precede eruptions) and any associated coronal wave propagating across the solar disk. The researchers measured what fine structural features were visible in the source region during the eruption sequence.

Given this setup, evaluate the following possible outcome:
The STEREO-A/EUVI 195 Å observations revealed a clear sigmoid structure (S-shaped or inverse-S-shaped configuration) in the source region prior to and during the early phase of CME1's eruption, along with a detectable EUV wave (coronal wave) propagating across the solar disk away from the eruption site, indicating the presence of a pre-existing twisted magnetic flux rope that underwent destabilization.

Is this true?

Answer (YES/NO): YES